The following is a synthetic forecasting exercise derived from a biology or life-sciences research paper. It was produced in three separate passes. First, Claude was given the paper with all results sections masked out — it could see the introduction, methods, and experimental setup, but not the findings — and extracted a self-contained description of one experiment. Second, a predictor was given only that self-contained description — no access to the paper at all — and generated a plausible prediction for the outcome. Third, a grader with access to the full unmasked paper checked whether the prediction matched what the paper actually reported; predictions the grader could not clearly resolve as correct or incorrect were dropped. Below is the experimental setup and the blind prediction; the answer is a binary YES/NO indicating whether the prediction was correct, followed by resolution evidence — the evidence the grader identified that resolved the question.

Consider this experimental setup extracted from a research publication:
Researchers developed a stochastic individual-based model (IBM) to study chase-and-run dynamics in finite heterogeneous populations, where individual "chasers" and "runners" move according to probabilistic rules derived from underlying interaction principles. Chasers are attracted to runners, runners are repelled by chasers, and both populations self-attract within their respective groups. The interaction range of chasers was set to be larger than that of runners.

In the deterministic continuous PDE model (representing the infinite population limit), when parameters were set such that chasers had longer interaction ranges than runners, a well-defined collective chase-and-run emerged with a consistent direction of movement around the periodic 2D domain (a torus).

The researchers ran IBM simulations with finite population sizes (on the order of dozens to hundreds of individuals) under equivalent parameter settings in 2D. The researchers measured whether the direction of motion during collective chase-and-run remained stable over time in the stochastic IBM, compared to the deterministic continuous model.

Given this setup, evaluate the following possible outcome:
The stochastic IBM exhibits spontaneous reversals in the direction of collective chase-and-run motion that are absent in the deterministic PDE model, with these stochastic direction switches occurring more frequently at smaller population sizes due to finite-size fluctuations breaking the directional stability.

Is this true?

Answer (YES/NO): YES